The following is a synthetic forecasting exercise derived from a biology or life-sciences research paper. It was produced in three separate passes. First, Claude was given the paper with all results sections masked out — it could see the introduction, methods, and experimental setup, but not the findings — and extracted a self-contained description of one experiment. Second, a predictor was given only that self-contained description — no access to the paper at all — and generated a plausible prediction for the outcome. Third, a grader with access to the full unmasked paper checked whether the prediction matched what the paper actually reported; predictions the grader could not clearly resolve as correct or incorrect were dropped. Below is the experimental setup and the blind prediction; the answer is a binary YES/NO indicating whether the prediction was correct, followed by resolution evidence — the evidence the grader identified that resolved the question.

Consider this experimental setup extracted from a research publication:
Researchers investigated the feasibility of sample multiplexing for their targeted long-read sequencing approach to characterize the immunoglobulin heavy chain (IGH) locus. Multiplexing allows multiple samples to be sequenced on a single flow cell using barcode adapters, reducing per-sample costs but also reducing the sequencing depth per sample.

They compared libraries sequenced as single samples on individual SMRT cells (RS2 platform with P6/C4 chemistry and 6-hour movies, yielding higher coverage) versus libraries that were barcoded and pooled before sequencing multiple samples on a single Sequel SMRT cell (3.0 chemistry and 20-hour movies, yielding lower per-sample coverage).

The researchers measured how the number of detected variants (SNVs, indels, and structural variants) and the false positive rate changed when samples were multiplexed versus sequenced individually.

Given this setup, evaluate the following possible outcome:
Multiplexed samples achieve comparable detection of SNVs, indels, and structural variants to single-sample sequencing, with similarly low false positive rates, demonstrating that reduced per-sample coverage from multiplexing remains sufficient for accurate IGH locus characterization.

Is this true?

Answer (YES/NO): NO